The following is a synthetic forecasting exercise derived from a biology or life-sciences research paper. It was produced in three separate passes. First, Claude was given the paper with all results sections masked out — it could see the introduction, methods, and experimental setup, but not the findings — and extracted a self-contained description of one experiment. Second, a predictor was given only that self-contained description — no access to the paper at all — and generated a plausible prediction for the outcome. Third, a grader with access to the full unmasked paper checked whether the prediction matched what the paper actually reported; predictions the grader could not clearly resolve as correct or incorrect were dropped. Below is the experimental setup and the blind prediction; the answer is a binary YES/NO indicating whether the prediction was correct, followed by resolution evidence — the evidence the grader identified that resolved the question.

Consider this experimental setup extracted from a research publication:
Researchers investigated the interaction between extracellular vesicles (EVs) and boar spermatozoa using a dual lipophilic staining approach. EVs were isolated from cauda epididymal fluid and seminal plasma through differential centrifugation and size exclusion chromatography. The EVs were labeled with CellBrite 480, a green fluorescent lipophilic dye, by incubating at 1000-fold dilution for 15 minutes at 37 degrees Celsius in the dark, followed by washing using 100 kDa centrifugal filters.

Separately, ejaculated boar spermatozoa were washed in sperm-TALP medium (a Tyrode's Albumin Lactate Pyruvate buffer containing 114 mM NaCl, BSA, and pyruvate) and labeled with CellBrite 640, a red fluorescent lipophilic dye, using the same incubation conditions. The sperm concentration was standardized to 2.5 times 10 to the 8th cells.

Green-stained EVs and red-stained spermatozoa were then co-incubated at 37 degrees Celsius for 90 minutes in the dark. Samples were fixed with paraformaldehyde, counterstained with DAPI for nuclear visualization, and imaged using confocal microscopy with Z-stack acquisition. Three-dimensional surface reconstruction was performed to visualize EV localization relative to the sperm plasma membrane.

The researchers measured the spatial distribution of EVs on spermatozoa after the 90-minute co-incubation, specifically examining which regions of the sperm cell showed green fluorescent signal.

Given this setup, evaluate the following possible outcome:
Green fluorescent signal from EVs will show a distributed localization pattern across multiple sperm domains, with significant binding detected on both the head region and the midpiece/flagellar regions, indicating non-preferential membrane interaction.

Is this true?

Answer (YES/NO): NO